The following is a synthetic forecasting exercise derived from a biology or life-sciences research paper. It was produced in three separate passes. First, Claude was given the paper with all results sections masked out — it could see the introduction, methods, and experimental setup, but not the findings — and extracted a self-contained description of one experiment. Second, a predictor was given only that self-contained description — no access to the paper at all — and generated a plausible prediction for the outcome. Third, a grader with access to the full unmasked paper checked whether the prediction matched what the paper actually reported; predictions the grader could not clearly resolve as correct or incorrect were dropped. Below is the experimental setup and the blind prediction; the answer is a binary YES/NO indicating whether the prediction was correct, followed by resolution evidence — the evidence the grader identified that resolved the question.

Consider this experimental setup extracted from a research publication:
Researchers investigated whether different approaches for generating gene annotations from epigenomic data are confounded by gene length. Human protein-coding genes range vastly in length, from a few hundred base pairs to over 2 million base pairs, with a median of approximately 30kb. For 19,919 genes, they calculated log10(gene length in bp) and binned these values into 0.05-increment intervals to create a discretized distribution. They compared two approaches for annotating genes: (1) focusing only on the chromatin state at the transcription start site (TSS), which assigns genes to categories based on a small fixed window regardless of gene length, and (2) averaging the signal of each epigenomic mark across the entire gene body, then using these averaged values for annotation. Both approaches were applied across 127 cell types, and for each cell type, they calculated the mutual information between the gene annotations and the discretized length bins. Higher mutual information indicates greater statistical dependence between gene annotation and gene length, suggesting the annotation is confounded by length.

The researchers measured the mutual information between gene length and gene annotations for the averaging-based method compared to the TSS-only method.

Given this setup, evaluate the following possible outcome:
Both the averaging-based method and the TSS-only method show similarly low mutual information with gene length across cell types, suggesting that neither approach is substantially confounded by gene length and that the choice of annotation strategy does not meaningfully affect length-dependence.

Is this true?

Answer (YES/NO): NO